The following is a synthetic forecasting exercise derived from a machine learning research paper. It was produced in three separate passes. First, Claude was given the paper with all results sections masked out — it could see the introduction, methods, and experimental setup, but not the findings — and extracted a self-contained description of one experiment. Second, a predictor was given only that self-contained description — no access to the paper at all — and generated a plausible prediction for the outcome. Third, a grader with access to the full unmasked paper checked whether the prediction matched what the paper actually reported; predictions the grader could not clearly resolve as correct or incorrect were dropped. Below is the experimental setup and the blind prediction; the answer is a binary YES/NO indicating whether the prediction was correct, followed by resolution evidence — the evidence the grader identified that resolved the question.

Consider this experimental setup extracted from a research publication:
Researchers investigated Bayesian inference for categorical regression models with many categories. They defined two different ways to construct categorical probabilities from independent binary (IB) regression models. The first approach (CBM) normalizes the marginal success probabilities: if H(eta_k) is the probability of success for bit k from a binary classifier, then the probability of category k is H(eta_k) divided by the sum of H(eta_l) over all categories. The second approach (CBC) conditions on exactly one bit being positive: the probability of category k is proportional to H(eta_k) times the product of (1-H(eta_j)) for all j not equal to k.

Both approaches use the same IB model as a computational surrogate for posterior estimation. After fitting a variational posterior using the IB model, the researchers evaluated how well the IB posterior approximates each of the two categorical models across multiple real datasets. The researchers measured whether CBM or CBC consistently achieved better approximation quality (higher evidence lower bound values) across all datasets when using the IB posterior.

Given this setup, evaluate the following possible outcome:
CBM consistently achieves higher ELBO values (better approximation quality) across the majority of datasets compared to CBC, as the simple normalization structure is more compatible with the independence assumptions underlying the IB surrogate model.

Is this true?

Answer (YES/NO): NO